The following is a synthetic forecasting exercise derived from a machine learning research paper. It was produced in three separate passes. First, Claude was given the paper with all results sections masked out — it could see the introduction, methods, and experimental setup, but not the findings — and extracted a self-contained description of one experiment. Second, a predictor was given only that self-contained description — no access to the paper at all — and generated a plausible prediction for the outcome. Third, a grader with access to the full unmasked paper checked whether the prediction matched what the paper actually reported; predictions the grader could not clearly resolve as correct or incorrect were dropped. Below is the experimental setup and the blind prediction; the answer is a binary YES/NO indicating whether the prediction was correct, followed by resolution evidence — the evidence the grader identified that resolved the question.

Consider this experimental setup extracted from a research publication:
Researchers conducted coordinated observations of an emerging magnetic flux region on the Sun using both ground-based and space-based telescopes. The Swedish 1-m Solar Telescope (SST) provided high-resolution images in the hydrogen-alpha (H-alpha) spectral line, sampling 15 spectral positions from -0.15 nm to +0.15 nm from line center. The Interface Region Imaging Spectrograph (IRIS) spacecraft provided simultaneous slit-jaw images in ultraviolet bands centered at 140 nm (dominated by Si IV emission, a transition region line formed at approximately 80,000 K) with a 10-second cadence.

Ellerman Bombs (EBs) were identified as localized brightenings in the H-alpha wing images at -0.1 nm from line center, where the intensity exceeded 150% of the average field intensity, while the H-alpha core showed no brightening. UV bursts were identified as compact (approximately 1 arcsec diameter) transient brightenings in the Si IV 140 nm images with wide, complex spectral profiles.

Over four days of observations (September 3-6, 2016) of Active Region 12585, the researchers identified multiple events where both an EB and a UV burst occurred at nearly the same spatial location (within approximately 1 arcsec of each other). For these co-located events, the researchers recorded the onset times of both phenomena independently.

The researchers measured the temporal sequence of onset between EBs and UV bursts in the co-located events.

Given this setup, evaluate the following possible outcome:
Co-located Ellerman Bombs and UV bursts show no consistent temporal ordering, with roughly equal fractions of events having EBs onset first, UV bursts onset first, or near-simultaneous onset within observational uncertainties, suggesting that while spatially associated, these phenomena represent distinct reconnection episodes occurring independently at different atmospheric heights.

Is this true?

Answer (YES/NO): NO